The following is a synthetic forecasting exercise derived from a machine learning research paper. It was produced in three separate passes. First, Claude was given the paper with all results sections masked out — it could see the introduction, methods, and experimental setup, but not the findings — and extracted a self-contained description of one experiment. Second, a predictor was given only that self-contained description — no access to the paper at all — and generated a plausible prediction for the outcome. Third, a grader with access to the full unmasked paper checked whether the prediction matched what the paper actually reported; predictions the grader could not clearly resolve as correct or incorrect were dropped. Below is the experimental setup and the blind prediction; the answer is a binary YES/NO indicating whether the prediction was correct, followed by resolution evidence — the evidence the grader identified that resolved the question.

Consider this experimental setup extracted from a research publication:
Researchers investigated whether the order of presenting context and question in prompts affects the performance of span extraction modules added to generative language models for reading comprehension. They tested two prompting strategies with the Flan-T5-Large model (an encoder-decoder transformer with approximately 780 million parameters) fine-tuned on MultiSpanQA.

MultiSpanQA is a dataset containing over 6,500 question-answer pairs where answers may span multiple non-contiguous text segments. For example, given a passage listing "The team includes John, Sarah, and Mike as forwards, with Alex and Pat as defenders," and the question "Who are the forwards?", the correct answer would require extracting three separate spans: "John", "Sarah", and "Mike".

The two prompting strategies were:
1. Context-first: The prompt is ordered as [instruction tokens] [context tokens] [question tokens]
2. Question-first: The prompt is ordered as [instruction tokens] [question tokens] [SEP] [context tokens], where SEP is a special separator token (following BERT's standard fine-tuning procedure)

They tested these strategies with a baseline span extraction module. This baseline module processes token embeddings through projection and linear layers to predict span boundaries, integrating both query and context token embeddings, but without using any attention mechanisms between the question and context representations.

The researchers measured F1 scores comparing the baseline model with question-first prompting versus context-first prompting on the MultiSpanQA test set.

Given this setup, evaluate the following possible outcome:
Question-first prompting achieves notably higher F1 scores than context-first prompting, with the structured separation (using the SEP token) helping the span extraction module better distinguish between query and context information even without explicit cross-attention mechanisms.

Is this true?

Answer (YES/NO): YES